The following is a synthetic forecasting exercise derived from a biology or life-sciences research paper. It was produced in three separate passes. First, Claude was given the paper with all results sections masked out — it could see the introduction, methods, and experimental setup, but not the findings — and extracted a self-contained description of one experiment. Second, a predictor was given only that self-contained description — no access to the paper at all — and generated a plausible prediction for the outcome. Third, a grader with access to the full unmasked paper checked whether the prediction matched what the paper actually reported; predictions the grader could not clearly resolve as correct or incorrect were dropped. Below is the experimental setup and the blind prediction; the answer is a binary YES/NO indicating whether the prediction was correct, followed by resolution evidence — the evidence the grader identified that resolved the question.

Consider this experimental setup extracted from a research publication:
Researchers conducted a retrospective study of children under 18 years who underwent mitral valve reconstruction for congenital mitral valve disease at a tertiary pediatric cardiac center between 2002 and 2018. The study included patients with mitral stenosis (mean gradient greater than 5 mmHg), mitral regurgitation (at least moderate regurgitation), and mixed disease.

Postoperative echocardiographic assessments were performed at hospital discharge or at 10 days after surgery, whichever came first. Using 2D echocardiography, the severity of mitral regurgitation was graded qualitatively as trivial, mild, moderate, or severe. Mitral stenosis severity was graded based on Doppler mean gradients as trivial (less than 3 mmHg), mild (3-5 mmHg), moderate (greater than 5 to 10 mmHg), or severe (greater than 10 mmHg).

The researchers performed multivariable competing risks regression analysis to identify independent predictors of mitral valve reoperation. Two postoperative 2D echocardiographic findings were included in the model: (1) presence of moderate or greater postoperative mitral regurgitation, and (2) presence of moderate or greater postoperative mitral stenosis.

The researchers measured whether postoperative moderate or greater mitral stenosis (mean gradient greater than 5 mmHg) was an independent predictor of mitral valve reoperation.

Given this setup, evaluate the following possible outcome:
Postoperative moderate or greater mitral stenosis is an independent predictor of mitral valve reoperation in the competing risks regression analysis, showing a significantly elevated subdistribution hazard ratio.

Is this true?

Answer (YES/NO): NO